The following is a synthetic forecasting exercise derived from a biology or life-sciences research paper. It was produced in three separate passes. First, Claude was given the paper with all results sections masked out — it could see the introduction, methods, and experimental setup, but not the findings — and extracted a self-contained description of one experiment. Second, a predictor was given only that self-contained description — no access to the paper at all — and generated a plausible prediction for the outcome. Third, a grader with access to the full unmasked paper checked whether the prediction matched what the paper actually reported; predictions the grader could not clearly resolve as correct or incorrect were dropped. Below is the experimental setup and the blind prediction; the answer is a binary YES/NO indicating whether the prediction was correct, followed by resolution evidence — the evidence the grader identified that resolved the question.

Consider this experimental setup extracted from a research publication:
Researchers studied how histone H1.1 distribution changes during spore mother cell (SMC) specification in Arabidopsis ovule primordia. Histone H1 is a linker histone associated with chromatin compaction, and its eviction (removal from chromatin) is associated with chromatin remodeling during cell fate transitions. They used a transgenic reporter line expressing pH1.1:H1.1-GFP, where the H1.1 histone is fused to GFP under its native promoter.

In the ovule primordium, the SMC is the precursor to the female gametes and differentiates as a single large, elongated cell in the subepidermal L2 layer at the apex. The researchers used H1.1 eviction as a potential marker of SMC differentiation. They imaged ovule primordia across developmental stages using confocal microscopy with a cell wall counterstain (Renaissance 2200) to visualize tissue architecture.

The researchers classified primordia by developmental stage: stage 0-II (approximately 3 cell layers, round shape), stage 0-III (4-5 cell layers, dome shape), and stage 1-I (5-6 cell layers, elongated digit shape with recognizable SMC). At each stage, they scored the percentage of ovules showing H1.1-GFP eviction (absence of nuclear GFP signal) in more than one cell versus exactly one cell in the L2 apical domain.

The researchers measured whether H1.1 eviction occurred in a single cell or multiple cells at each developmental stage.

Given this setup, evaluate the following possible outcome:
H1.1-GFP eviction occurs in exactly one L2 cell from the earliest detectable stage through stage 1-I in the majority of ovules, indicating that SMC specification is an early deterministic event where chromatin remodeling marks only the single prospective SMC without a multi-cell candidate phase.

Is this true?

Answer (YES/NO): YES